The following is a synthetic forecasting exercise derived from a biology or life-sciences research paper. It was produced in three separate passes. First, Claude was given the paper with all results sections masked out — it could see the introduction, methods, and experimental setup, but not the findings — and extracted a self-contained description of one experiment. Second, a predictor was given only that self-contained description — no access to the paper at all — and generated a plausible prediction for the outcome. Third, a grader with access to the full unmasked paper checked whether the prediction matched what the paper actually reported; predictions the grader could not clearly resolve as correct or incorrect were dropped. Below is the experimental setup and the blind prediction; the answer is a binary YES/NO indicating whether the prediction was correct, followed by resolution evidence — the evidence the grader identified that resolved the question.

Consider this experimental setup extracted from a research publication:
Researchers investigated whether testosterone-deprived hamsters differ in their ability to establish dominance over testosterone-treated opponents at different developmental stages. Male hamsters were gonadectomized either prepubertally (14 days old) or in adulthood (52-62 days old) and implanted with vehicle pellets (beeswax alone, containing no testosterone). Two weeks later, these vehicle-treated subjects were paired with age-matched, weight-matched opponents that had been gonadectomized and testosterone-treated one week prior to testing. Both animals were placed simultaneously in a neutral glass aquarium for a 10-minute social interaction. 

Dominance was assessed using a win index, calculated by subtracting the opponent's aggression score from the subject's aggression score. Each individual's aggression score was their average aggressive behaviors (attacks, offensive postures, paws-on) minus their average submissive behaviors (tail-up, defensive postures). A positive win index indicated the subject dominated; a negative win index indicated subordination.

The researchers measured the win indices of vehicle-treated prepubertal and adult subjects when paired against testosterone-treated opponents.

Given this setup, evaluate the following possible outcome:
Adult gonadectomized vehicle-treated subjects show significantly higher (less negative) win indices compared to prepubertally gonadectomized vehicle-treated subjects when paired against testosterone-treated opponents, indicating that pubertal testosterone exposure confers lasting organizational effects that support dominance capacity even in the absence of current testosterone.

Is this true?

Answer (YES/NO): NO